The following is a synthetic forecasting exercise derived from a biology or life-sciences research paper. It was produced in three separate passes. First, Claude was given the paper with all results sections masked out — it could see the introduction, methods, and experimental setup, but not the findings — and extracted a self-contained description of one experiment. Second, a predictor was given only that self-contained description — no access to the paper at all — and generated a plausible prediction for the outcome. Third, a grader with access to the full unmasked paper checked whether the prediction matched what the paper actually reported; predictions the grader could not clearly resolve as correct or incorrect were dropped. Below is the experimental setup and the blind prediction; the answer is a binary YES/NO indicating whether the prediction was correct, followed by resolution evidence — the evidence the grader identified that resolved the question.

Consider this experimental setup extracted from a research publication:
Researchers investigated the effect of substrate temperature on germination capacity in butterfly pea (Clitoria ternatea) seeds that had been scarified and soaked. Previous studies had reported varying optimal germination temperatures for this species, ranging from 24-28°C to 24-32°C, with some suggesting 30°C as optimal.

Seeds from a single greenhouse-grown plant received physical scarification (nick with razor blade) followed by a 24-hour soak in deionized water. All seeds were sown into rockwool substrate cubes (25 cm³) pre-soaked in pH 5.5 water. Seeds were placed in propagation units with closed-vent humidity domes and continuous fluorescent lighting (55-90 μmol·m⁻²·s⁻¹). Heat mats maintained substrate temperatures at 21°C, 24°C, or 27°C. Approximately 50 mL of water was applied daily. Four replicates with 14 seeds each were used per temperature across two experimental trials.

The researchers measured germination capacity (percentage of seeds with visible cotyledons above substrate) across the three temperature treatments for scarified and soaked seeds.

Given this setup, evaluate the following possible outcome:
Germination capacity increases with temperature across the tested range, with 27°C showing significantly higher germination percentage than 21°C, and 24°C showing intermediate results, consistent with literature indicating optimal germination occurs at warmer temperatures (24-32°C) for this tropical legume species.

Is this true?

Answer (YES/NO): NO